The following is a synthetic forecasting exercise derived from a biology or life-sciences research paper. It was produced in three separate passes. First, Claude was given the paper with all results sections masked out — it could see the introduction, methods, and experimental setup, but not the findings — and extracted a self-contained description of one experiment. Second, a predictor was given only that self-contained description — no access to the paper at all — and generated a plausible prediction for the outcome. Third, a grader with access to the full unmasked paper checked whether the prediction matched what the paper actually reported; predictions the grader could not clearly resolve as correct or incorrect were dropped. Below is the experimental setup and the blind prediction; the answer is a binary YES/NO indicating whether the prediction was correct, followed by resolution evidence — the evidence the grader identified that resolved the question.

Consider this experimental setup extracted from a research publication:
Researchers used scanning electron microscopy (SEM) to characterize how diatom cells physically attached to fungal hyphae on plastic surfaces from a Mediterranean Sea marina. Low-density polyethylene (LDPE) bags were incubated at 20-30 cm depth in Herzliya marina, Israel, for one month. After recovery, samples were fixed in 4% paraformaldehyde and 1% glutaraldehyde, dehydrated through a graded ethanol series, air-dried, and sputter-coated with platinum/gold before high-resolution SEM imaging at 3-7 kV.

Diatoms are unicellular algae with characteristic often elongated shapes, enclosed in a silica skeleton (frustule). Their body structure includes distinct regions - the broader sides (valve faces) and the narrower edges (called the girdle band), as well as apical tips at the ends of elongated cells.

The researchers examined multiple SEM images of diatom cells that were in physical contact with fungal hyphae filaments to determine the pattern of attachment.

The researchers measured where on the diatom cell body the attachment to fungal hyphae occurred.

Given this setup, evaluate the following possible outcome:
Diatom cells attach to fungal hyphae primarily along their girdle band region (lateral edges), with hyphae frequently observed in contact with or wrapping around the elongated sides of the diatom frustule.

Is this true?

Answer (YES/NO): NO